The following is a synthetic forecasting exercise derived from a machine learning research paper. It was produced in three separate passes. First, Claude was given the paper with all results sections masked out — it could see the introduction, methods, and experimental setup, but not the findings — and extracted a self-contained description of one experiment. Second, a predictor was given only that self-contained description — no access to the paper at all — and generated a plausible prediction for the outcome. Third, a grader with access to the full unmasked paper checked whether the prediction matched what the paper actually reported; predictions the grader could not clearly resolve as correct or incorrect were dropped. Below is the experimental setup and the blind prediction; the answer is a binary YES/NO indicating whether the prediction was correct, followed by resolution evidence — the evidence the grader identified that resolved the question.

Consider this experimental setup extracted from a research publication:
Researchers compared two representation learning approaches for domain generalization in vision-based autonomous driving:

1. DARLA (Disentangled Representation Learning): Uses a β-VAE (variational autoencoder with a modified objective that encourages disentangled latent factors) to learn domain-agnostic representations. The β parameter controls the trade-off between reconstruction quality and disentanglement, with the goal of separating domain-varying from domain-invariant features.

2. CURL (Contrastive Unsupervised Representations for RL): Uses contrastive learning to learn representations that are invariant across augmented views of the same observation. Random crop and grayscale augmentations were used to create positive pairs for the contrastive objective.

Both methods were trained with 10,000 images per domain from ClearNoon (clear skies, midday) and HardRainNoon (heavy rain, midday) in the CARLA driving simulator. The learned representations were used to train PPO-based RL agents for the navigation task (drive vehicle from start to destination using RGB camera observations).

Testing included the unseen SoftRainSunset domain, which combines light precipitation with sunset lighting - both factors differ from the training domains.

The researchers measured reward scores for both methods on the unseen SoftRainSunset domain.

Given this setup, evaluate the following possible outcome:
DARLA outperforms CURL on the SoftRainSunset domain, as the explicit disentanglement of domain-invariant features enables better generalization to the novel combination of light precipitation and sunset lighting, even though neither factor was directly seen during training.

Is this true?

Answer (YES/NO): YES